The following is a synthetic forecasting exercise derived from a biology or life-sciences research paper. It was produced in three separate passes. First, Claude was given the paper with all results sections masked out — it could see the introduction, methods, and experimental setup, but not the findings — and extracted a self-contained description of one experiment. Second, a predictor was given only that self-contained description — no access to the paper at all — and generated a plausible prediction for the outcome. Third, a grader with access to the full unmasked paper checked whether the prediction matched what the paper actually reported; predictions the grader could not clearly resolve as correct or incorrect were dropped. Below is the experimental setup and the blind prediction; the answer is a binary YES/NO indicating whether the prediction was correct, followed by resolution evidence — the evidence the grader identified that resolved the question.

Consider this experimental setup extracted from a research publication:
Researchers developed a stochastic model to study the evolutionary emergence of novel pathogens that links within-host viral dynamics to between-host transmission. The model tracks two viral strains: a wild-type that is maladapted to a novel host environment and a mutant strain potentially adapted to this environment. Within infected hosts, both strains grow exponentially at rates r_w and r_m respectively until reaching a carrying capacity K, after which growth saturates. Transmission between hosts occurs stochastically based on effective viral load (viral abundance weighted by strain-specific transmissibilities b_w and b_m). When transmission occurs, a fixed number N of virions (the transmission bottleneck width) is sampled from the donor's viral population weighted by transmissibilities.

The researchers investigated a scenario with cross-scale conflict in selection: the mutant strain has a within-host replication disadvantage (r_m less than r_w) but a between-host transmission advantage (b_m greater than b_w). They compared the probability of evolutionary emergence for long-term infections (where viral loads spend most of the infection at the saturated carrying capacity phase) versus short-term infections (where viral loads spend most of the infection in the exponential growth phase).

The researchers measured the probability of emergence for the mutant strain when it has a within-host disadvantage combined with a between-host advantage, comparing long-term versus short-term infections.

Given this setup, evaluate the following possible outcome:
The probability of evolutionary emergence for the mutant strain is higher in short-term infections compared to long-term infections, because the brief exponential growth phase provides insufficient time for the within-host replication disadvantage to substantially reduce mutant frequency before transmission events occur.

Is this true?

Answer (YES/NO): YES